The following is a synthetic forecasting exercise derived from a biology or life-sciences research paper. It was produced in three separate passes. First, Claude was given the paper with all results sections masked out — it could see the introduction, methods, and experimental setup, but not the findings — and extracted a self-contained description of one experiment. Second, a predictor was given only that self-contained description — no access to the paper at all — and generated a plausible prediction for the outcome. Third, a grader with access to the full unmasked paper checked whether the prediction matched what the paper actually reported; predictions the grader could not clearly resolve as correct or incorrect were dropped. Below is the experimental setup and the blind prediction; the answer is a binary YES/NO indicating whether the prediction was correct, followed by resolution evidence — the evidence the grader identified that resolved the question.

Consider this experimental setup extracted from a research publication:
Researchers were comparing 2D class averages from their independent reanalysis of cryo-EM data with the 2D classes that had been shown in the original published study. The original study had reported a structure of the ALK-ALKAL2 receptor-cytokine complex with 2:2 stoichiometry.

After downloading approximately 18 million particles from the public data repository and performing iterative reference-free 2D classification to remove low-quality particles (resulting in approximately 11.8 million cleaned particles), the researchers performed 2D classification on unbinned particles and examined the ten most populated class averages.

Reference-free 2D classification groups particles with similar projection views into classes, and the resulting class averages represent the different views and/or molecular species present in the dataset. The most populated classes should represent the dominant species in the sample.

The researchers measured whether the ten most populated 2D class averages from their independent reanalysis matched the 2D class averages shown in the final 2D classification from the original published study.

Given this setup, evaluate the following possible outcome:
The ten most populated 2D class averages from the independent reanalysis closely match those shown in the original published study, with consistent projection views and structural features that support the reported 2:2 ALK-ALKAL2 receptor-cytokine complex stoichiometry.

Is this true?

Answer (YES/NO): NO